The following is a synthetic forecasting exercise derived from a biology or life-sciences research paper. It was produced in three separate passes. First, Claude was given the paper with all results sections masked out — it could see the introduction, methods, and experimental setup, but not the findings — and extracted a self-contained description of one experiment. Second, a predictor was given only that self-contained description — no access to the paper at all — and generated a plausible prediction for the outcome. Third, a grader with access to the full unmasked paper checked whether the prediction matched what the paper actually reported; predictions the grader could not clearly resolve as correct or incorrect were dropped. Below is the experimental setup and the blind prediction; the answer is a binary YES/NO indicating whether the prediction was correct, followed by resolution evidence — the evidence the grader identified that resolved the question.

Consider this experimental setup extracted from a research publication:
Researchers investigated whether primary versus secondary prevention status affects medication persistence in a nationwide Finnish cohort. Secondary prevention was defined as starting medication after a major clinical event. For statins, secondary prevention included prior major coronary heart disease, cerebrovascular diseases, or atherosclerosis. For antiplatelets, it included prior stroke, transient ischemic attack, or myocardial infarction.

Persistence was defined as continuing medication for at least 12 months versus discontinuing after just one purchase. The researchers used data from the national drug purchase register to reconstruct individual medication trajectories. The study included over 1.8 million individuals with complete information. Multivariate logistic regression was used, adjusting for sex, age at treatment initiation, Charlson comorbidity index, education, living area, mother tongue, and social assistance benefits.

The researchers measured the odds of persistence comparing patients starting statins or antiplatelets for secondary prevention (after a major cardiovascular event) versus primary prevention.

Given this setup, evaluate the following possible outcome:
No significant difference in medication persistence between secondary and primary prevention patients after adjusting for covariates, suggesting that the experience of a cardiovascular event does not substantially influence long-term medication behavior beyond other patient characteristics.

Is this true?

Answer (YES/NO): NO